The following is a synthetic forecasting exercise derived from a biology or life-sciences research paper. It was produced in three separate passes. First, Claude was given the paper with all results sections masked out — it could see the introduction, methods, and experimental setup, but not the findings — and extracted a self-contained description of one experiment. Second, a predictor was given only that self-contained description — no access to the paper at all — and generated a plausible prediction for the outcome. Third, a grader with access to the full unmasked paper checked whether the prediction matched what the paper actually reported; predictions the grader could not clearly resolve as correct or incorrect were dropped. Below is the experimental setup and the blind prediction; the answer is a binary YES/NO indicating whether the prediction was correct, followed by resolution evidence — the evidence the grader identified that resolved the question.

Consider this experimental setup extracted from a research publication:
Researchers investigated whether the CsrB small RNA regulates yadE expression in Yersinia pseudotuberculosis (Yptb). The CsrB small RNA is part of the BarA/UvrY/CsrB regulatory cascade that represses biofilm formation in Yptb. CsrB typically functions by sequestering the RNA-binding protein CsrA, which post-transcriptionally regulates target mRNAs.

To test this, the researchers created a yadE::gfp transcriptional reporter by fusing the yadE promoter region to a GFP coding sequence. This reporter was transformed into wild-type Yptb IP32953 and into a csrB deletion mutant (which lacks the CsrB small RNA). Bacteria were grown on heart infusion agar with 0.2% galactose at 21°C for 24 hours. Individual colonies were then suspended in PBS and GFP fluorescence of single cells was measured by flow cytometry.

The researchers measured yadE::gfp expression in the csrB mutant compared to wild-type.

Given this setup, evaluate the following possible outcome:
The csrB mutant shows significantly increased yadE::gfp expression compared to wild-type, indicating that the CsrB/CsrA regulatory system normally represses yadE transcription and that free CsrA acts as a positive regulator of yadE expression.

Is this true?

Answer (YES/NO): YES